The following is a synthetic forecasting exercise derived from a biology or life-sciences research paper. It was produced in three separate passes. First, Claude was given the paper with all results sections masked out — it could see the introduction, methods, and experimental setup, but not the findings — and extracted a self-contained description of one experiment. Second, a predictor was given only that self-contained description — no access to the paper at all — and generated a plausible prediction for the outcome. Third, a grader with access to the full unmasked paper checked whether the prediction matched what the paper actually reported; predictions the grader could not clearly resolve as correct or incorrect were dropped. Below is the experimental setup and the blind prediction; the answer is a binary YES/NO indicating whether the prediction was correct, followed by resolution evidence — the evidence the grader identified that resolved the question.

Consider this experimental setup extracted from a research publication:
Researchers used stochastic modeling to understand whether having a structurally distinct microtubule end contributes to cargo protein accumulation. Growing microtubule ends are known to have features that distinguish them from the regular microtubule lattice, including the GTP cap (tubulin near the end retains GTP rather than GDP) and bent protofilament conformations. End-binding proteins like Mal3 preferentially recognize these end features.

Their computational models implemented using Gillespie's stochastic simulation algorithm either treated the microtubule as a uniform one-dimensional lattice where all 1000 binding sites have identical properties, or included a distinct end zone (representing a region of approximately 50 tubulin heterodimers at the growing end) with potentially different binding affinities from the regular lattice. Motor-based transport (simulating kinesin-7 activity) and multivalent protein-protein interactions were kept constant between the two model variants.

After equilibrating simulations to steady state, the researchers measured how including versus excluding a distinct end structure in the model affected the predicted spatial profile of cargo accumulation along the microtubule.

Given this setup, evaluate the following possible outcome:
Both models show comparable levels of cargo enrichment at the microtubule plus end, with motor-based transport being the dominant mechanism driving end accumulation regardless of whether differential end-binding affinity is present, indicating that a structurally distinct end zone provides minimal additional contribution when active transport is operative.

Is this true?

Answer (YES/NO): NO